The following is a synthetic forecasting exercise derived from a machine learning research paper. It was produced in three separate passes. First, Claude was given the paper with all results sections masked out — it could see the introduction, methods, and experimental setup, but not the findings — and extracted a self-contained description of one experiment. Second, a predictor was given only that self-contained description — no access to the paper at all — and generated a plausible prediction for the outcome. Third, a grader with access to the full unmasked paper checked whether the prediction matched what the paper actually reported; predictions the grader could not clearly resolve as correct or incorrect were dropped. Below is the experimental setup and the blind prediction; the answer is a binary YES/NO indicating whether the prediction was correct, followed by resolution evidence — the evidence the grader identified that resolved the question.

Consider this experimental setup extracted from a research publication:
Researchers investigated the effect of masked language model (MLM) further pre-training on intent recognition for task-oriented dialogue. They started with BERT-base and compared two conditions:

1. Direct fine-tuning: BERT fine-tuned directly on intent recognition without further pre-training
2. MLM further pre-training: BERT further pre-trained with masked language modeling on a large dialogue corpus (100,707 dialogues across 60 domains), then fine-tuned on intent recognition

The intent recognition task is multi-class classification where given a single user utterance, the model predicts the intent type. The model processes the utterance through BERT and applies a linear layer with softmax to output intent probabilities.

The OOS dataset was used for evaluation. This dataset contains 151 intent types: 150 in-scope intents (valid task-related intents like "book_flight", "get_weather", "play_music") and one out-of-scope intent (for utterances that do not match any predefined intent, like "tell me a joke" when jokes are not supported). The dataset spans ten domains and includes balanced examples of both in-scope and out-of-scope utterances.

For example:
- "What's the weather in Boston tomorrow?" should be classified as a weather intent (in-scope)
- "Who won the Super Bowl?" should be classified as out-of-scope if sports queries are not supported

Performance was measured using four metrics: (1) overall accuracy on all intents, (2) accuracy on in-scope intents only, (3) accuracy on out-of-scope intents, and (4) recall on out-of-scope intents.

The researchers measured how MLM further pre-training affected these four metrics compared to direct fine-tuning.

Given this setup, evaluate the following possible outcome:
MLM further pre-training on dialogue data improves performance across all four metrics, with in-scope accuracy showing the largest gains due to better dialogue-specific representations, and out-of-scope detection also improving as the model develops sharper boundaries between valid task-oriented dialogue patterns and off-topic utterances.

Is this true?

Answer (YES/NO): NO